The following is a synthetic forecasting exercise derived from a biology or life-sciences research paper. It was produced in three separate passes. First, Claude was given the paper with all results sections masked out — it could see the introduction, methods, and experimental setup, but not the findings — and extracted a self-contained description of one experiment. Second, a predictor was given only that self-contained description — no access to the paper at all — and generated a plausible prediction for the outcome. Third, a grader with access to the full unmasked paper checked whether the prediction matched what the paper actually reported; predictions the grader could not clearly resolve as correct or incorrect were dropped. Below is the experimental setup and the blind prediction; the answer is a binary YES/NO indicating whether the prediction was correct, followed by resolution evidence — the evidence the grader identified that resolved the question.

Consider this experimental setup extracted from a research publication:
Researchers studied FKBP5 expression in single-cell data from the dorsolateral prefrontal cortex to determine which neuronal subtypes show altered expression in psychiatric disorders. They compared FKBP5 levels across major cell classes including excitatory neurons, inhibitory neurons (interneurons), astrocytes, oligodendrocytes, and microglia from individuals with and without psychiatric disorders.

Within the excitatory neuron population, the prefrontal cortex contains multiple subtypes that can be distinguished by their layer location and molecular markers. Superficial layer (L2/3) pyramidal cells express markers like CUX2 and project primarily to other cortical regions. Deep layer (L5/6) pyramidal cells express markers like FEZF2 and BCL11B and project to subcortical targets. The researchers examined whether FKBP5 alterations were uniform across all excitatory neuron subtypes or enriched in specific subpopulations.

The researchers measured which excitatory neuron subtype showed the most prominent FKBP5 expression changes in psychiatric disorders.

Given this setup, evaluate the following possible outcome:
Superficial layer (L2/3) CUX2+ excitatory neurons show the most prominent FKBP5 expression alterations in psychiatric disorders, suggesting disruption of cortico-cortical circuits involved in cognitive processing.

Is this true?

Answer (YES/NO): YES